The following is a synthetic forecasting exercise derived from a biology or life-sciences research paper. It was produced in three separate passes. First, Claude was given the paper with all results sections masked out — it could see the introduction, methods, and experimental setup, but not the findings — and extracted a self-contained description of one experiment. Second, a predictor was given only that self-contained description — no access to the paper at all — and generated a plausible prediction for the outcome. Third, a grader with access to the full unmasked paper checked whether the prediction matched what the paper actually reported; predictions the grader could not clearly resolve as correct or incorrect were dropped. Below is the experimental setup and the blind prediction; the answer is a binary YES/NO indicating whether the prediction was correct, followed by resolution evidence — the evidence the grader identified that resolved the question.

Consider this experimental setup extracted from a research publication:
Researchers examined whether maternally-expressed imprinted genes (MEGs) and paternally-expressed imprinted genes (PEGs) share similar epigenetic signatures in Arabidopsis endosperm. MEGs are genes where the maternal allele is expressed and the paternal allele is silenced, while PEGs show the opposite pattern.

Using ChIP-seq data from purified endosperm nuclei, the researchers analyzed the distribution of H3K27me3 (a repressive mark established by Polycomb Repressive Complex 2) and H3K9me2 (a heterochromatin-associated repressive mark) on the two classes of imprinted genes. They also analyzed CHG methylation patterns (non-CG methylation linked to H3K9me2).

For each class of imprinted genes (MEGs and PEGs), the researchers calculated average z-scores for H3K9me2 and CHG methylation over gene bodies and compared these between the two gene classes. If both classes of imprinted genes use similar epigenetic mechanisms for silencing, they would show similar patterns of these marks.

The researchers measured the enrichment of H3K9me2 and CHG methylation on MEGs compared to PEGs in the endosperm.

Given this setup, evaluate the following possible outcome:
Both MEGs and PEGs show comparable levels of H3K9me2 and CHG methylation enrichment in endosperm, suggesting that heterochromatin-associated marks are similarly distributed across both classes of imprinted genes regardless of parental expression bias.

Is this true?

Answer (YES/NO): NO